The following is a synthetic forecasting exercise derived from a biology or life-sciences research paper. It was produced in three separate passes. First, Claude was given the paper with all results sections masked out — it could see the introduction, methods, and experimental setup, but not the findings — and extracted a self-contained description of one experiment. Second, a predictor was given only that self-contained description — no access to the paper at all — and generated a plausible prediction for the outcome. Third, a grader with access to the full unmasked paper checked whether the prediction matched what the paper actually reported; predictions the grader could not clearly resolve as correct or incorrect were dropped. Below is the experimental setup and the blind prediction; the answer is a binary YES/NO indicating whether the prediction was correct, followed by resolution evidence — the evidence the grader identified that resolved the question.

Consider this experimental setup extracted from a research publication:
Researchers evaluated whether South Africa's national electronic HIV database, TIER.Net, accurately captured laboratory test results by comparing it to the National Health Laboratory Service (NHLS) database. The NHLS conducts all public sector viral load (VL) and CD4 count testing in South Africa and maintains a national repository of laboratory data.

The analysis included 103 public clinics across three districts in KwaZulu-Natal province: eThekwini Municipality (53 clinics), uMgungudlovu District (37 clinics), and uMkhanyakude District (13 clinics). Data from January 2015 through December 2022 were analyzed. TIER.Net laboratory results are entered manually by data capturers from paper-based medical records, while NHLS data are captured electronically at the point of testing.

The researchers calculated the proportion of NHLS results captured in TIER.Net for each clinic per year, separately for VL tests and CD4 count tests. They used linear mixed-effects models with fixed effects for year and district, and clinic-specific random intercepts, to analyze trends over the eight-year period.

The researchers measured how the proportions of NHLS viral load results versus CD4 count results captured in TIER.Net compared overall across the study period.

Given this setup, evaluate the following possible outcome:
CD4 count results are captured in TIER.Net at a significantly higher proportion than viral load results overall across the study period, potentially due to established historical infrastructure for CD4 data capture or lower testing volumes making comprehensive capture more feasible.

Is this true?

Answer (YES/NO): NO